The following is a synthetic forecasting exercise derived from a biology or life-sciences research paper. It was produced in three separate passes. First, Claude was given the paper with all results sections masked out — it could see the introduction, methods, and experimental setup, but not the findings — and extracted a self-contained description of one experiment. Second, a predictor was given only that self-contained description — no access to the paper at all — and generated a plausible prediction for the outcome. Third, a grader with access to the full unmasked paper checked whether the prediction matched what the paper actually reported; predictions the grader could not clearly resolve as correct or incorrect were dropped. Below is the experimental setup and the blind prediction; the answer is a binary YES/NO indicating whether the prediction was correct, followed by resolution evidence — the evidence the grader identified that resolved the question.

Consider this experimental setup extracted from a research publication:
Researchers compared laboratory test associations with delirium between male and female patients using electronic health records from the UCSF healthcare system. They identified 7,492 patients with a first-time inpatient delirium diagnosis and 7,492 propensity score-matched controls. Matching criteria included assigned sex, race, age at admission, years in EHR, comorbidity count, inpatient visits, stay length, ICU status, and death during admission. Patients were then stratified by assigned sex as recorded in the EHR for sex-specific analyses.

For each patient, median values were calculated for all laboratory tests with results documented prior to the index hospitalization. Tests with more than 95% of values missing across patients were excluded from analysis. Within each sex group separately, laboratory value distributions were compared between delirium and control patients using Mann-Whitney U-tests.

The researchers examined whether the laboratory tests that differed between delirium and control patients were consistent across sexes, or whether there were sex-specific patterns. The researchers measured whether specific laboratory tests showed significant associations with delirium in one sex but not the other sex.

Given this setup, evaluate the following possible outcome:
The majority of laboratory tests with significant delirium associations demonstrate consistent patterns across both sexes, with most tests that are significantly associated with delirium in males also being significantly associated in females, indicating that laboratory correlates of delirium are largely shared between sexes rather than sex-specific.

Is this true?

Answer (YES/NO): YES